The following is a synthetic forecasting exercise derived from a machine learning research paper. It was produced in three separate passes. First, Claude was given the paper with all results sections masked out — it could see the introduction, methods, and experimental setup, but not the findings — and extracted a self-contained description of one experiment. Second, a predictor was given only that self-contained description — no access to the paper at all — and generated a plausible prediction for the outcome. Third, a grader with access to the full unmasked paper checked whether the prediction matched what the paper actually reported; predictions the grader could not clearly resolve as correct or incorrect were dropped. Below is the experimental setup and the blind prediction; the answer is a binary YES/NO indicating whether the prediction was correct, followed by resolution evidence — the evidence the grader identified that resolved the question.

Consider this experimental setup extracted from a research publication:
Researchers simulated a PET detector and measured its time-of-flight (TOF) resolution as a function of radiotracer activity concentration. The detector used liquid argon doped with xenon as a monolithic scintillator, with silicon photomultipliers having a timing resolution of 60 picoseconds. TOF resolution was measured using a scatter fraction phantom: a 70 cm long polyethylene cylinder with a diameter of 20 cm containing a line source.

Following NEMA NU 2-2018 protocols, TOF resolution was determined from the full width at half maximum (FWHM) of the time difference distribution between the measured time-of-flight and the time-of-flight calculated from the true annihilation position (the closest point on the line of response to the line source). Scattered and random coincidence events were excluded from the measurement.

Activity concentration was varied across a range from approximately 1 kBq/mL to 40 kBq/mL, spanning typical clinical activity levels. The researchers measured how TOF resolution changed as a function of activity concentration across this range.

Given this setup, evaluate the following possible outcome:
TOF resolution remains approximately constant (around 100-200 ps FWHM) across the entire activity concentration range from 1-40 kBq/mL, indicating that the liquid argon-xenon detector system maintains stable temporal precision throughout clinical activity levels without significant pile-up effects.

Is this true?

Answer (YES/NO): NO